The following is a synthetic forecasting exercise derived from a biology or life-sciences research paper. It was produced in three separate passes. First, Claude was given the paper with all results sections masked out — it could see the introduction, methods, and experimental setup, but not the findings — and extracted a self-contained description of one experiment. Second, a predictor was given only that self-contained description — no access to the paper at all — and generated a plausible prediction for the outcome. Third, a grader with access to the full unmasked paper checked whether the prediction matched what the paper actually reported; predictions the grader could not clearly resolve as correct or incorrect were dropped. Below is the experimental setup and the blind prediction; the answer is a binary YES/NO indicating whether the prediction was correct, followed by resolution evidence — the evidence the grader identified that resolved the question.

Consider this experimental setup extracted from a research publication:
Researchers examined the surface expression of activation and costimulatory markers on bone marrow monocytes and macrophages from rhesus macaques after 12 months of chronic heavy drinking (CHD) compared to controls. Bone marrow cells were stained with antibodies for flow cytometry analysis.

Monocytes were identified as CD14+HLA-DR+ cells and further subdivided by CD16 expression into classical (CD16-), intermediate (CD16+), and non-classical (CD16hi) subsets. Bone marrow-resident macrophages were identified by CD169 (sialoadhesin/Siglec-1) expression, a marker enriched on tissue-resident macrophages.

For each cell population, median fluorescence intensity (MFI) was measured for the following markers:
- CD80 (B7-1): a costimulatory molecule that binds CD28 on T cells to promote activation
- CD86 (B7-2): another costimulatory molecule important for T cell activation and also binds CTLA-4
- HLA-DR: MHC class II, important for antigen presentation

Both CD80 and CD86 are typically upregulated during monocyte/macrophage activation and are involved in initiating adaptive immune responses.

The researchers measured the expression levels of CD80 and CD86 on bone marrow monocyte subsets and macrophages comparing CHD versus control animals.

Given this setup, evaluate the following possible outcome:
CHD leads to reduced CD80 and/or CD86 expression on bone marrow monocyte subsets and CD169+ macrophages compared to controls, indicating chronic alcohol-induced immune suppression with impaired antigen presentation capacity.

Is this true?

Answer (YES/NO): NO